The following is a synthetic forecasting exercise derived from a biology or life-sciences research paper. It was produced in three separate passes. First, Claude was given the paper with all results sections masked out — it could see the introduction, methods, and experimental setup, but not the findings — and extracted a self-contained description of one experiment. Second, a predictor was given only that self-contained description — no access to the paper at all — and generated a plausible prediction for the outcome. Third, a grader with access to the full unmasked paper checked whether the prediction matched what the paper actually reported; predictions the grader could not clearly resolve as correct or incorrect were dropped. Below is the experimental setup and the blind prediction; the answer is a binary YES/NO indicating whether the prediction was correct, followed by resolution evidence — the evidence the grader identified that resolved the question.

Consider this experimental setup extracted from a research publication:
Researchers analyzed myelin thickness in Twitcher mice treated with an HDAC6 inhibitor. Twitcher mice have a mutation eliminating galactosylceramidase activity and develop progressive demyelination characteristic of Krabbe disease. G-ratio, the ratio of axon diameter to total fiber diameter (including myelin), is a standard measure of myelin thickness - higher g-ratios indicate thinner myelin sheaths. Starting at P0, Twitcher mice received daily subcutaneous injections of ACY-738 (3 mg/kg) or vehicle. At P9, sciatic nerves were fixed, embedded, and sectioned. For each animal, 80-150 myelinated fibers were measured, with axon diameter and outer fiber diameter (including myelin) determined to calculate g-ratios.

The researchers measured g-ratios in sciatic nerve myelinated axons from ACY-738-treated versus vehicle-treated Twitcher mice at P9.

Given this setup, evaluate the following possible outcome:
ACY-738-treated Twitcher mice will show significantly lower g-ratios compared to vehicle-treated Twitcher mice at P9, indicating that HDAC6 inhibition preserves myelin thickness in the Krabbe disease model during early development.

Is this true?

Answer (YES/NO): NO